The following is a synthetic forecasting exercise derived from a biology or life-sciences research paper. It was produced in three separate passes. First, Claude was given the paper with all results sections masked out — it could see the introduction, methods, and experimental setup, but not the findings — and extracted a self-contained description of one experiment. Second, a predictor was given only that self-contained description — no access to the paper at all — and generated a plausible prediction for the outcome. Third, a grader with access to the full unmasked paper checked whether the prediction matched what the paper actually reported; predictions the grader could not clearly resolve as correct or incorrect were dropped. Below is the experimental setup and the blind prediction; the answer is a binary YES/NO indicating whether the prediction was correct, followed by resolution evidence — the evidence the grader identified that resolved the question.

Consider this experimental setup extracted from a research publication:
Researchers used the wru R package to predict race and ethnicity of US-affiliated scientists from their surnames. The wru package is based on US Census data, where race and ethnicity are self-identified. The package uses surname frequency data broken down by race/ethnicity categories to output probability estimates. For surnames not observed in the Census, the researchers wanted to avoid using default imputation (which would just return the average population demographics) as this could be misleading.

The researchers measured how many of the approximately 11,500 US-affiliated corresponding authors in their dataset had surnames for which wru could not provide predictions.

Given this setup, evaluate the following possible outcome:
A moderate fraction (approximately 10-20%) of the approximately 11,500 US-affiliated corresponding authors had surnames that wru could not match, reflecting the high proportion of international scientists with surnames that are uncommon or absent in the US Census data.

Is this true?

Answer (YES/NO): NO